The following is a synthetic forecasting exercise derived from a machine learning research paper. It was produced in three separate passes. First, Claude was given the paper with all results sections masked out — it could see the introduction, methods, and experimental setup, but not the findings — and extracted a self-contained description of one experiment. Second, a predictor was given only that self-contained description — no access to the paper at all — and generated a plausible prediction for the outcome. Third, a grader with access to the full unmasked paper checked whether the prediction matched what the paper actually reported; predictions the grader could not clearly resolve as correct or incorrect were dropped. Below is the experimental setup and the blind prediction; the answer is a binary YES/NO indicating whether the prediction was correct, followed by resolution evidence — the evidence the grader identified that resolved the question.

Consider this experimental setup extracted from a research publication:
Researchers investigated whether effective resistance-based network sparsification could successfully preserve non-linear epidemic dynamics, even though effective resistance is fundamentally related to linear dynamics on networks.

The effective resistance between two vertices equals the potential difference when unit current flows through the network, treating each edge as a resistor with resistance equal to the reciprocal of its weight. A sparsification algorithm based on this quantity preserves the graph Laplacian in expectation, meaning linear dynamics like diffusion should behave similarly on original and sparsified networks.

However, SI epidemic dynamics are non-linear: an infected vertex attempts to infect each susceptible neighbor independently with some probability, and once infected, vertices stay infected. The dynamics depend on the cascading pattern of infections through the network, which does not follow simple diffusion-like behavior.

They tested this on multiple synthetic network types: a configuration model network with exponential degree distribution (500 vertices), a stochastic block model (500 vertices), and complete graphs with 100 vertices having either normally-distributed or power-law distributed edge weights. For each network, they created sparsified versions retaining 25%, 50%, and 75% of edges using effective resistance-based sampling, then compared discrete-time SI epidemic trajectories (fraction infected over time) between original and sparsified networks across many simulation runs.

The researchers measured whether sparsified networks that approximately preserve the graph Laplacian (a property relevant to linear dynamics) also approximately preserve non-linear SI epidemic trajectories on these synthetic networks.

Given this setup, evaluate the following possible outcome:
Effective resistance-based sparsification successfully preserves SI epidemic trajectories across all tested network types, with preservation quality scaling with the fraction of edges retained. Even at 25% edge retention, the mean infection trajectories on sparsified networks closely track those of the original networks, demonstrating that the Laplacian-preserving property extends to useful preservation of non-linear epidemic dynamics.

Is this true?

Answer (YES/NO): NO